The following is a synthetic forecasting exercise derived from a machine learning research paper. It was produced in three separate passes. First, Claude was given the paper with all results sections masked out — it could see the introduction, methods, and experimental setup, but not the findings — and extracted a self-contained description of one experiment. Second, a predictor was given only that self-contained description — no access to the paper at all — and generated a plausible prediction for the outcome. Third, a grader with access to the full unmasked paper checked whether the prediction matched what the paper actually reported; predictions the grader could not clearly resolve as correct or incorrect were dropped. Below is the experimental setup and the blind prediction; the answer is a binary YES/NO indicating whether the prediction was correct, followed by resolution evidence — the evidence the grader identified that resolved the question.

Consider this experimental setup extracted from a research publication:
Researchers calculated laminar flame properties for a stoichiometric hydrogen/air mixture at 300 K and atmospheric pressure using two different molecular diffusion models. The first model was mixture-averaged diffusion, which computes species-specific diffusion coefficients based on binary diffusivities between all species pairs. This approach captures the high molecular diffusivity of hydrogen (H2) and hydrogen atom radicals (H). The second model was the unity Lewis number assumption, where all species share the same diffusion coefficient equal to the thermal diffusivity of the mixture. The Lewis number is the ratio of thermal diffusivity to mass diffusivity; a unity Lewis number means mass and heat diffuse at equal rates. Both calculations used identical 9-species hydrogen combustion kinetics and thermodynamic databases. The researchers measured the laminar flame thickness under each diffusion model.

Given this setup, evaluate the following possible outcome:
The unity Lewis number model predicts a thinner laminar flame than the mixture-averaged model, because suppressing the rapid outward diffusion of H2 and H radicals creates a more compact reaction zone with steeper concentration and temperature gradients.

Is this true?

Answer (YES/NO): YES